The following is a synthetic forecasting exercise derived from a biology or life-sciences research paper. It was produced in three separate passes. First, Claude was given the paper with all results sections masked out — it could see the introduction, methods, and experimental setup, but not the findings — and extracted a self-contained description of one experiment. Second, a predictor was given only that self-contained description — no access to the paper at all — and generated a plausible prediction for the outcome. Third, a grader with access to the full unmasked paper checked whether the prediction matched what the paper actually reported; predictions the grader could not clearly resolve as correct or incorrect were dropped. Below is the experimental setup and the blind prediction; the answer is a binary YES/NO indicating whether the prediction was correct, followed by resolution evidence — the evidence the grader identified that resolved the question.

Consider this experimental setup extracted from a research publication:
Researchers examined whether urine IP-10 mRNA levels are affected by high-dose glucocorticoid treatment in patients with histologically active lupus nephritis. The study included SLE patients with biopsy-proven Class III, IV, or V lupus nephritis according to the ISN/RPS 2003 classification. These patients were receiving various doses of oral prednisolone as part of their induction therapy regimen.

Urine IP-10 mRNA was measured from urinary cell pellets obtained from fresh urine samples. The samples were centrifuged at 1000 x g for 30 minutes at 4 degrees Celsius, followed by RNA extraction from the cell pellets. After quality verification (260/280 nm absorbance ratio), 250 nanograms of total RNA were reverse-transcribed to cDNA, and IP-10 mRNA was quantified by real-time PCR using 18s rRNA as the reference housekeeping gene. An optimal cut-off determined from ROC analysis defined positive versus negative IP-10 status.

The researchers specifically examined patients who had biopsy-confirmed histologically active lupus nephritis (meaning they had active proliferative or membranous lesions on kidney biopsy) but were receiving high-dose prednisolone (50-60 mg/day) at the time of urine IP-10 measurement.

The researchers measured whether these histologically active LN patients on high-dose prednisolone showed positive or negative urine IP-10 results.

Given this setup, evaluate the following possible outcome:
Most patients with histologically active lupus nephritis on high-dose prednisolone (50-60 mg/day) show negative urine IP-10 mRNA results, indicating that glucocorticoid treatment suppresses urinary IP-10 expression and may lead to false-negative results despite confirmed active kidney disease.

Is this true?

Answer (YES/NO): YES